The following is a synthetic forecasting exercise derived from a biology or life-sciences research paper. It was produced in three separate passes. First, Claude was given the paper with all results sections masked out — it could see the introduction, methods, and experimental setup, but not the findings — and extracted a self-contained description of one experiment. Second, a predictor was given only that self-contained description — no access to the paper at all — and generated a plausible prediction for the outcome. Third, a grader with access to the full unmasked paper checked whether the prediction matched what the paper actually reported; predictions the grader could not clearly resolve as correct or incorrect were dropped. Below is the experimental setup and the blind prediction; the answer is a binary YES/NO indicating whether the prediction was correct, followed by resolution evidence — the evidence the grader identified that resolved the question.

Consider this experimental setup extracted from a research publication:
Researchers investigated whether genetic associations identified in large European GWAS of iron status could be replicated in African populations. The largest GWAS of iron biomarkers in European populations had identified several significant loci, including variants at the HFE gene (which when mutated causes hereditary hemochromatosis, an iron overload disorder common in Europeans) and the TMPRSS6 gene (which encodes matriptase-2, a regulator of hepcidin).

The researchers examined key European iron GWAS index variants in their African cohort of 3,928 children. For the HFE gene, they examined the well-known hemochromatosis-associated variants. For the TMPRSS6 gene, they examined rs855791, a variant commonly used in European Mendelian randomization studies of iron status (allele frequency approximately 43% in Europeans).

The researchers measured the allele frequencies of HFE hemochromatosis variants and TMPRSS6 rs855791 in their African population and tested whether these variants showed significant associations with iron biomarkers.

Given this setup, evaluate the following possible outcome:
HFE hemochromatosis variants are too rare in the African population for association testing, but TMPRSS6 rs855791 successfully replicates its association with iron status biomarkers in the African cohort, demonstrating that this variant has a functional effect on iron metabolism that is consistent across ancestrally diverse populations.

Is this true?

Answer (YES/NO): NO